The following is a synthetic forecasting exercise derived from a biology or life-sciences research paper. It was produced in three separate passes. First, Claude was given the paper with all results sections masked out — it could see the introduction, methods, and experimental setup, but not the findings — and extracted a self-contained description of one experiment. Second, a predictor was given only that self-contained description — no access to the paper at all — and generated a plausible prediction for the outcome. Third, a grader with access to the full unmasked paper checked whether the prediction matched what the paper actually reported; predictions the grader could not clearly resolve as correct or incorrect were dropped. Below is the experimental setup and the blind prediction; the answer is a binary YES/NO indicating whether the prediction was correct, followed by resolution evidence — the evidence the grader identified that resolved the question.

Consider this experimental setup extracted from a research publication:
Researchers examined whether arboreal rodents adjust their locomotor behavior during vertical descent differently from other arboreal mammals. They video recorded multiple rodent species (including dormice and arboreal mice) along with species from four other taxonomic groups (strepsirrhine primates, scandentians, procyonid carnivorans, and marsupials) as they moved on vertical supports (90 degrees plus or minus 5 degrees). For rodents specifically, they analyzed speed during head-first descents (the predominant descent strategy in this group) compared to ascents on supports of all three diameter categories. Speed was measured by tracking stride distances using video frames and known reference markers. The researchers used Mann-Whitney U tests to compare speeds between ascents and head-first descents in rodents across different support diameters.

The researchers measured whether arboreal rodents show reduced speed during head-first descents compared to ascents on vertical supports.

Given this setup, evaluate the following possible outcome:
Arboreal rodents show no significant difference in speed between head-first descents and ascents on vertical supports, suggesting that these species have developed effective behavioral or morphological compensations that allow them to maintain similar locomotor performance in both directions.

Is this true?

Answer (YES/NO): NO